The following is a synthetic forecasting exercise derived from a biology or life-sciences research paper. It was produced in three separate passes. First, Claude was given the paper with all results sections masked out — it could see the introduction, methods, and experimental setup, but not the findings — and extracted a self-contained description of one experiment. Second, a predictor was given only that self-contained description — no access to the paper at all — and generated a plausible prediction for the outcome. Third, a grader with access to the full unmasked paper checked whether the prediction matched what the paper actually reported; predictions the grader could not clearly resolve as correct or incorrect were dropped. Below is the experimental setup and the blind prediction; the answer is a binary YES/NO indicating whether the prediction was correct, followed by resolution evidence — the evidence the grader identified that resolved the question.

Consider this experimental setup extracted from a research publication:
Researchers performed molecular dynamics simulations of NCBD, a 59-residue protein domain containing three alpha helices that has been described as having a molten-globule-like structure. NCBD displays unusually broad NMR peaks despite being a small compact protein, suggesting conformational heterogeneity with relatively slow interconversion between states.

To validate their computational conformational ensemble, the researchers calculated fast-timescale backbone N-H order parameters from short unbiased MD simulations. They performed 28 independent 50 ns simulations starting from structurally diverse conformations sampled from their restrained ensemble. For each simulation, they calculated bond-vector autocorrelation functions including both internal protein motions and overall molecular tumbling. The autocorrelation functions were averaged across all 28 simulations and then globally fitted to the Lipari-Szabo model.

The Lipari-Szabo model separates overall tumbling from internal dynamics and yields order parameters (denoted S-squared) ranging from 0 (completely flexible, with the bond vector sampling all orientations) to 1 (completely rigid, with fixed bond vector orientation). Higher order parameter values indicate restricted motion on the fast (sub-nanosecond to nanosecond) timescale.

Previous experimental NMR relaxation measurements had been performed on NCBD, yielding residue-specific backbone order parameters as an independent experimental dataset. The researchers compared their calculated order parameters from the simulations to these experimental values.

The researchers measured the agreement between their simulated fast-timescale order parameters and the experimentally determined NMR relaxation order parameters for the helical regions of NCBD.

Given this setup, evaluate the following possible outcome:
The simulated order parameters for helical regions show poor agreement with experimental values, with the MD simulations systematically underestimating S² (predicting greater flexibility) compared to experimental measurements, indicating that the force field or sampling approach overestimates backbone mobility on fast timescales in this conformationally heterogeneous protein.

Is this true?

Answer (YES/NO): NO